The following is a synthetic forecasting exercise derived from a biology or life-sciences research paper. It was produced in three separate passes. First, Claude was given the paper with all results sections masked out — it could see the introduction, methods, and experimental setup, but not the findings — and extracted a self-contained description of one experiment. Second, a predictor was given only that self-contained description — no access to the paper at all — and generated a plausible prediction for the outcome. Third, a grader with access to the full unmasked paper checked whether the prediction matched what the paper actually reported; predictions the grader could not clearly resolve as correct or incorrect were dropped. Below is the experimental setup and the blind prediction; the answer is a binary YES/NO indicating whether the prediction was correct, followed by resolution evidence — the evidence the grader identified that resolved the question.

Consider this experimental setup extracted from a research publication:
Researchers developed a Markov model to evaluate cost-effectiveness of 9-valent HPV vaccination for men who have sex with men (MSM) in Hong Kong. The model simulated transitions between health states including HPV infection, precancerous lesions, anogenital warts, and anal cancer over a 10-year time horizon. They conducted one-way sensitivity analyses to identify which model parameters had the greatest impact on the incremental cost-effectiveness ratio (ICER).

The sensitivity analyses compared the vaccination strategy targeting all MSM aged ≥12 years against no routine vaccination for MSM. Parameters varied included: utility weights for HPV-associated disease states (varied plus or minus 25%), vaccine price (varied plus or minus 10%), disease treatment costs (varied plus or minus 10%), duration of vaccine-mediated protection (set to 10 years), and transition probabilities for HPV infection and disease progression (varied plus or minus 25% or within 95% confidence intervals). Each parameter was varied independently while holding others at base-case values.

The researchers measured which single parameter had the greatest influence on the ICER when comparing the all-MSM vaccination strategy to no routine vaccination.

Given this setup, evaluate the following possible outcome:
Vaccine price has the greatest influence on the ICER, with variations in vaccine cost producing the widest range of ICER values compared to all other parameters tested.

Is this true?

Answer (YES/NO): YES